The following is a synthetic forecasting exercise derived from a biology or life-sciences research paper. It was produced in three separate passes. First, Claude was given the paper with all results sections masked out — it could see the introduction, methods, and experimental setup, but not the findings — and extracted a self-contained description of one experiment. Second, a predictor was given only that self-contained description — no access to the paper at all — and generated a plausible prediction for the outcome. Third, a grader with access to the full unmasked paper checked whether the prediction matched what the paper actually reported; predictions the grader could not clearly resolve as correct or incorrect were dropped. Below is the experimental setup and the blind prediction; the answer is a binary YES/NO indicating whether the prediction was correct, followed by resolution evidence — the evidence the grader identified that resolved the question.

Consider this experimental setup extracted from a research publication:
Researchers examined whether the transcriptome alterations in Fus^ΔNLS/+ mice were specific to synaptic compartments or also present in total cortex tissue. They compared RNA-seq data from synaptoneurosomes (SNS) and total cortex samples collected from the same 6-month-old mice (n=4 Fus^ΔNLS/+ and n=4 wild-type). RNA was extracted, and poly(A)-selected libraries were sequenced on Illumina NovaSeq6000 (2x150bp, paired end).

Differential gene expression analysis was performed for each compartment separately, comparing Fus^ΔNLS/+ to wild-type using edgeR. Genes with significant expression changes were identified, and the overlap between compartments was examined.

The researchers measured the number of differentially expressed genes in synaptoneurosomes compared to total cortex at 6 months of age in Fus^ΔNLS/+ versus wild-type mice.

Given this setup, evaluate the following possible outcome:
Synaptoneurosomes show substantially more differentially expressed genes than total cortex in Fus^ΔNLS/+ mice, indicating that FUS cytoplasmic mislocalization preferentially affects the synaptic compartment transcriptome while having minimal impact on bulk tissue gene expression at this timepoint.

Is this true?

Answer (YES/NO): YES